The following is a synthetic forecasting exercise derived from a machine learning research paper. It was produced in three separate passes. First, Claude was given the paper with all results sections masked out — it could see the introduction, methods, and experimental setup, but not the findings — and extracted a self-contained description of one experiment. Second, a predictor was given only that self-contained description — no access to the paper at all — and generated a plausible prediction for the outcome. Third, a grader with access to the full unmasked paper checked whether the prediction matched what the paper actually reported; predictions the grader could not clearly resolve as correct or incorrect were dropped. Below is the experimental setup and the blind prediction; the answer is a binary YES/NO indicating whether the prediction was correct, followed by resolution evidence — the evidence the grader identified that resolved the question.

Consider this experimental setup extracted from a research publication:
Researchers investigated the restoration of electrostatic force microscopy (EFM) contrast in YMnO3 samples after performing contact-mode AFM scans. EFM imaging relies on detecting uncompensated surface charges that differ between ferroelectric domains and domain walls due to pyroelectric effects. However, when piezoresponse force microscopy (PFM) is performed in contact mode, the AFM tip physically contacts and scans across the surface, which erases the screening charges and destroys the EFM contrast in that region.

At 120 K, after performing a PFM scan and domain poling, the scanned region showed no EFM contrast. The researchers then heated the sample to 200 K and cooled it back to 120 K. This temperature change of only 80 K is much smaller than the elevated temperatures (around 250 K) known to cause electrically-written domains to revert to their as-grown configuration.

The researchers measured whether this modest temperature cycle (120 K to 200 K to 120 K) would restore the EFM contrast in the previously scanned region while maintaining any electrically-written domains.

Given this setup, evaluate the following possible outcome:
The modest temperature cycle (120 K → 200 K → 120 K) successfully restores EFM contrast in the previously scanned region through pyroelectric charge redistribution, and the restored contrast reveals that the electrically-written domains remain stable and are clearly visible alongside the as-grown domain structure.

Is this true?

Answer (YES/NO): NO